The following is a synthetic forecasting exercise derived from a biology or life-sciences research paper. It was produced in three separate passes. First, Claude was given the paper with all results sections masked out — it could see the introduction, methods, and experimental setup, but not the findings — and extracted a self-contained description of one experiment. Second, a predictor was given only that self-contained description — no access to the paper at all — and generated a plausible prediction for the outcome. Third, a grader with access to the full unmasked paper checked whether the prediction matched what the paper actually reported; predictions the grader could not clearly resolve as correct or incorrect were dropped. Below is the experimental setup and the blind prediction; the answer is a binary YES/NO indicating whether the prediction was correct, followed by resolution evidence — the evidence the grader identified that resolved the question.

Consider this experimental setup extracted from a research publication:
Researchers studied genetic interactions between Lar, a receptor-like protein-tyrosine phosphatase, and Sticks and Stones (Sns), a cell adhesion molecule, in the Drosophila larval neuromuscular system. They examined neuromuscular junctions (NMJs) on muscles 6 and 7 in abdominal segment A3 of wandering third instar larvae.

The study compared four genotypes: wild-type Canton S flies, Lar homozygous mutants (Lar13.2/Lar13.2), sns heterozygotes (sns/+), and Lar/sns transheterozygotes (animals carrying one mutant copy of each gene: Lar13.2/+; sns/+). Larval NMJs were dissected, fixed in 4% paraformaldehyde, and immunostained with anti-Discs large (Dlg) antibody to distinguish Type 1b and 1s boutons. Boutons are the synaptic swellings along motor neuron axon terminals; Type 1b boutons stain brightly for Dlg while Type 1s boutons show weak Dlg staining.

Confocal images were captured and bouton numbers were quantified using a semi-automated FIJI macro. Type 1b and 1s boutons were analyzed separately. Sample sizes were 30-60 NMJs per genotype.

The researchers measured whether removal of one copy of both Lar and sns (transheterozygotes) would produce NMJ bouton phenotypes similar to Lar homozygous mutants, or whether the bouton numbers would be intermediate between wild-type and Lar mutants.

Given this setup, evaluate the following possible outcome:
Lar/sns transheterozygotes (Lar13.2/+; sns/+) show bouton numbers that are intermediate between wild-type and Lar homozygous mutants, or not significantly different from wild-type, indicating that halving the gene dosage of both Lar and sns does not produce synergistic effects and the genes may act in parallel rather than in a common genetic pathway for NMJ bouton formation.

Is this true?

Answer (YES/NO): NO